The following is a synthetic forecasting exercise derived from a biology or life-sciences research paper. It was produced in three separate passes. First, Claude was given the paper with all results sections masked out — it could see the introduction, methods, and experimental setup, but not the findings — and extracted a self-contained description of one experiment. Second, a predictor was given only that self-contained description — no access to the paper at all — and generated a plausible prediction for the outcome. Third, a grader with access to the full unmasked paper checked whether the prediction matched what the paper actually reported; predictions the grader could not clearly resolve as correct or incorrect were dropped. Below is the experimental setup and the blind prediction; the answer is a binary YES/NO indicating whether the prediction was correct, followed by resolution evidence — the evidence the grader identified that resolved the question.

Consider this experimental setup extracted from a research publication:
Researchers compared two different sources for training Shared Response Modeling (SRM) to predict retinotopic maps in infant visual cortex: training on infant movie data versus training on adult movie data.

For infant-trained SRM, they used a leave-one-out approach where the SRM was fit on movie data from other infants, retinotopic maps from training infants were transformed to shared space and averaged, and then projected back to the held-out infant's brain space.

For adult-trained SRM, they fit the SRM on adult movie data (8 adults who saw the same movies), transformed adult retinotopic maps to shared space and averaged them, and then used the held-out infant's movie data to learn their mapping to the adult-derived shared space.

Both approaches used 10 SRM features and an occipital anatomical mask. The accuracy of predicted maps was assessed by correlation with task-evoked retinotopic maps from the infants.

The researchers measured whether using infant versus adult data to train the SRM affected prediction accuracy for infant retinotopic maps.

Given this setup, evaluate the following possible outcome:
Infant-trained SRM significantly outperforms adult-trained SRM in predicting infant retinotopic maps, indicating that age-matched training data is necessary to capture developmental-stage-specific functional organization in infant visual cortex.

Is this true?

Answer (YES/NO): NO